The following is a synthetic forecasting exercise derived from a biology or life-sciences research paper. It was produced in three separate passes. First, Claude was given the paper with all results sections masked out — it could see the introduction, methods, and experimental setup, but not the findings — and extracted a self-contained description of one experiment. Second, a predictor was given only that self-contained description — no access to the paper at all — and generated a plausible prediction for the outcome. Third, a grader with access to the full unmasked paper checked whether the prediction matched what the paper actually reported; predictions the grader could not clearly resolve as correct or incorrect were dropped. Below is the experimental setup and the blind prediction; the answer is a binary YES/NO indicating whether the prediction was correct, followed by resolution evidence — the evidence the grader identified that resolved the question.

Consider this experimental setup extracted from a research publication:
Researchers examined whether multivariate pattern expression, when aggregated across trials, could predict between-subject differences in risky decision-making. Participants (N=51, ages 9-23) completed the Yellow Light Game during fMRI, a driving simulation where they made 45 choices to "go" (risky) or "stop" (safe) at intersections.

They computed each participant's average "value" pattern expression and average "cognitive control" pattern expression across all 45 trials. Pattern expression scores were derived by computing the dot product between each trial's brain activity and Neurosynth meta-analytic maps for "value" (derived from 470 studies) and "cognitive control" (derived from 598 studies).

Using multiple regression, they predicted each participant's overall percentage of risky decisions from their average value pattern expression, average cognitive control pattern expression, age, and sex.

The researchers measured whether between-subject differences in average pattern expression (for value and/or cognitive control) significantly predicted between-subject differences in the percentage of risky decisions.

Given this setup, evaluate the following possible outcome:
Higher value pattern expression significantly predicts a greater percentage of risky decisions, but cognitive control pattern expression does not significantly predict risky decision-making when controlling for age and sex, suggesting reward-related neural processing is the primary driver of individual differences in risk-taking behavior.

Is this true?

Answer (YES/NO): NO